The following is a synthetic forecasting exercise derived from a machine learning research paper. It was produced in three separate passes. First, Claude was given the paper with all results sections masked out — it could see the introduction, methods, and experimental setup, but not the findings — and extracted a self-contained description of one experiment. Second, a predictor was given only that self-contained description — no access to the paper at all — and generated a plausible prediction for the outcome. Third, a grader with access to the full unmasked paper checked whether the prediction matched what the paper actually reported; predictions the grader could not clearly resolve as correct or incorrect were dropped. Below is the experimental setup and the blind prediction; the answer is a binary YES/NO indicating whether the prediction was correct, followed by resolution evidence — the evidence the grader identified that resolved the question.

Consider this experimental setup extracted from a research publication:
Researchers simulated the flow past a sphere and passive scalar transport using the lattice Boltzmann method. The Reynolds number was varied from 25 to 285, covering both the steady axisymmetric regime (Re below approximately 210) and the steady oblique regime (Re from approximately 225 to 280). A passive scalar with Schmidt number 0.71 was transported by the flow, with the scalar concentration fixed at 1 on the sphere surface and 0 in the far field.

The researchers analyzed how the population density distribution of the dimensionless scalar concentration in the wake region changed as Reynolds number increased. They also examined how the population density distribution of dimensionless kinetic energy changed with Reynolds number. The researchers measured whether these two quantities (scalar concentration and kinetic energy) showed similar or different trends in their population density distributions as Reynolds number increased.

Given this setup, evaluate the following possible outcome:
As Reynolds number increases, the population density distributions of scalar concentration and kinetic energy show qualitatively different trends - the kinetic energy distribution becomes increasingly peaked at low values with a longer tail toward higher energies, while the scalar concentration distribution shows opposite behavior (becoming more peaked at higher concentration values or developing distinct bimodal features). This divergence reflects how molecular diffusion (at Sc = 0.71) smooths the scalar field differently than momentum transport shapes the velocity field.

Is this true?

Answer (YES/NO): NO